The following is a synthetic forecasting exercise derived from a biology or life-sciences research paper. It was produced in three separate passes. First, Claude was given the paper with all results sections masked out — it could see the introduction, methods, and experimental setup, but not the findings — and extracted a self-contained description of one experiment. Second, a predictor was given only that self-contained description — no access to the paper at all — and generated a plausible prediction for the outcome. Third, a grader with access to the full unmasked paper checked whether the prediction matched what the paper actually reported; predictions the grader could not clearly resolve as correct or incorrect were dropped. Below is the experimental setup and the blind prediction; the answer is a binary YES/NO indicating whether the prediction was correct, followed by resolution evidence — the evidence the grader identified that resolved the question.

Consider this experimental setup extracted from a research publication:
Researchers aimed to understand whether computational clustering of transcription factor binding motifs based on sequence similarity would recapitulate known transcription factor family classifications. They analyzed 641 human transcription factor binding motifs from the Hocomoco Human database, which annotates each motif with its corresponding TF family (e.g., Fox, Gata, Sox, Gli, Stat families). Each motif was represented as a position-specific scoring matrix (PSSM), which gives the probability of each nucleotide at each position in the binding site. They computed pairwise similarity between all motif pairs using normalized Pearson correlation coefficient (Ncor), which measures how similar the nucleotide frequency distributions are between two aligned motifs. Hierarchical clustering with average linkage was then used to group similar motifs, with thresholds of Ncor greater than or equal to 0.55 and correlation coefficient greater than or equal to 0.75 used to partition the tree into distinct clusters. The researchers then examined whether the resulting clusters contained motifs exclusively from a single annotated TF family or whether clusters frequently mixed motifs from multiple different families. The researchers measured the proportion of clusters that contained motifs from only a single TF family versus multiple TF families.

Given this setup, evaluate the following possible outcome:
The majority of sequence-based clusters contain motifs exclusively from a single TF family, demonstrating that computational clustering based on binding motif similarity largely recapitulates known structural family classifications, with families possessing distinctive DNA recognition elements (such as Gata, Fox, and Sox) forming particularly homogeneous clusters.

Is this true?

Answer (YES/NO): YES